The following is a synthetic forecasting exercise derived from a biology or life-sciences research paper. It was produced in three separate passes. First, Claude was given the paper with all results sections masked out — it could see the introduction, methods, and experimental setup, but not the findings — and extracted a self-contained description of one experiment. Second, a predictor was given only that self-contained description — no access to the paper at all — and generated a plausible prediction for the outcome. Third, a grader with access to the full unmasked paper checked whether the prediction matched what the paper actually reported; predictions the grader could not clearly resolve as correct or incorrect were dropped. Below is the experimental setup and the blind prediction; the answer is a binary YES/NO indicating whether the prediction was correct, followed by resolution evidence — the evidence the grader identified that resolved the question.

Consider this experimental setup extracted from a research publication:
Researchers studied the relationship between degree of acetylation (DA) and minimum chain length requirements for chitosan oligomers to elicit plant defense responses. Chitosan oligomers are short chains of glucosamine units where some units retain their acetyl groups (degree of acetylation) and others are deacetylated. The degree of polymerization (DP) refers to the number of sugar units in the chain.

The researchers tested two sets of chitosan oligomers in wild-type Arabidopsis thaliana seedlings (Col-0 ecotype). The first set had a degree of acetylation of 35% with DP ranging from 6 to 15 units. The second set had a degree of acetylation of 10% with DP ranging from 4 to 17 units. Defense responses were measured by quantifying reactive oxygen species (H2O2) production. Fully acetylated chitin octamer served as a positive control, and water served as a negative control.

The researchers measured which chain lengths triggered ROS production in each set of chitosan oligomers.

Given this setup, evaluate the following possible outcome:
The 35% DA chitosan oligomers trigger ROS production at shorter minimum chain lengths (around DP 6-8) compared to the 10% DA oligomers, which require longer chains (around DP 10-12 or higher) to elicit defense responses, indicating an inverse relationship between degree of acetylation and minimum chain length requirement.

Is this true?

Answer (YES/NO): NO